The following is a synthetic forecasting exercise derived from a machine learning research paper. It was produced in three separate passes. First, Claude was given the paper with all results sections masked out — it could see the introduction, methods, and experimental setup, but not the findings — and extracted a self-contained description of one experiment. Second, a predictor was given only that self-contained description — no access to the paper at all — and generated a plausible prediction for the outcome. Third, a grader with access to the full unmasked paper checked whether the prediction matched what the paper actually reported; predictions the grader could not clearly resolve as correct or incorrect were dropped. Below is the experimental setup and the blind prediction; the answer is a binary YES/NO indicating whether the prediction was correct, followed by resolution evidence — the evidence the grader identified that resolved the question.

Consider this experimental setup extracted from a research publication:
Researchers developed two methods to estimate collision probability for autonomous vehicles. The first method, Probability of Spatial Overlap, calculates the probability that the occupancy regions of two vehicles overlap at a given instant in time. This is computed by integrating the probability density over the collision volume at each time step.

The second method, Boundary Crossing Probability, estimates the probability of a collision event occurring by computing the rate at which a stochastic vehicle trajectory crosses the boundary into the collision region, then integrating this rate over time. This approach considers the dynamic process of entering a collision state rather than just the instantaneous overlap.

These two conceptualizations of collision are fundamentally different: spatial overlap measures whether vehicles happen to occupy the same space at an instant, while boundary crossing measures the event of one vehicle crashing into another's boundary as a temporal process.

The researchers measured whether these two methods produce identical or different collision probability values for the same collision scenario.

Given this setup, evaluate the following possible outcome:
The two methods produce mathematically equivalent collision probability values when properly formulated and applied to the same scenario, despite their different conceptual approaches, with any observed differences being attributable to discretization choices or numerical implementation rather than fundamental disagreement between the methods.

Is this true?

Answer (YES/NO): NO